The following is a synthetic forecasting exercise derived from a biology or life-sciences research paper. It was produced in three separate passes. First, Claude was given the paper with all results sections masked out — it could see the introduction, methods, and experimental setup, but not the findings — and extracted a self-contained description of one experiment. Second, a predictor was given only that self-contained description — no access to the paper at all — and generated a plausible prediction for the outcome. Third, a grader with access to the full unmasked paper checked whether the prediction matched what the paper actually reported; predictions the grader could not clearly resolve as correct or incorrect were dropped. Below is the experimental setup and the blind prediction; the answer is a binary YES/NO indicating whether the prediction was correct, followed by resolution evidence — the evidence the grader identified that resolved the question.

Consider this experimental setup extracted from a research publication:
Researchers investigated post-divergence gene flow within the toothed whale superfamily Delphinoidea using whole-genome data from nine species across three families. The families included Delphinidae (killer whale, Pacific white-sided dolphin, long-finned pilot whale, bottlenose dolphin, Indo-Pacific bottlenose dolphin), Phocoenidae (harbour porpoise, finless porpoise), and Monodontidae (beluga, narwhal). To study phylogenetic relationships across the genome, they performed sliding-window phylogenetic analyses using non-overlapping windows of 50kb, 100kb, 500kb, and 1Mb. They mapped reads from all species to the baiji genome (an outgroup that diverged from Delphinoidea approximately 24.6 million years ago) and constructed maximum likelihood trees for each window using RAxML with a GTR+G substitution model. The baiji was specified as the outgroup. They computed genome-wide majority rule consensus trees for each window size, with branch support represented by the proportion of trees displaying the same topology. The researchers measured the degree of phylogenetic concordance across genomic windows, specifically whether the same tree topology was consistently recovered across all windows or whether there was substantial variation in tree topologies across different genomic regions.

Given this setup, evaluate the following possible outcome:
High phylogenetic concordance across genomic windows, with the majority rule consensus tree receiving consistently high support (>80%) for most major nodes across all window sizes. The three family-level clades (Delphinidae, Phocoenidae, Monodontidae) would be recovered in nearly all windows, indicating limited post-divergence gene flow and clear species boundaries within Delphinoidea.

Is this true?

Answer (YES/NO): NO